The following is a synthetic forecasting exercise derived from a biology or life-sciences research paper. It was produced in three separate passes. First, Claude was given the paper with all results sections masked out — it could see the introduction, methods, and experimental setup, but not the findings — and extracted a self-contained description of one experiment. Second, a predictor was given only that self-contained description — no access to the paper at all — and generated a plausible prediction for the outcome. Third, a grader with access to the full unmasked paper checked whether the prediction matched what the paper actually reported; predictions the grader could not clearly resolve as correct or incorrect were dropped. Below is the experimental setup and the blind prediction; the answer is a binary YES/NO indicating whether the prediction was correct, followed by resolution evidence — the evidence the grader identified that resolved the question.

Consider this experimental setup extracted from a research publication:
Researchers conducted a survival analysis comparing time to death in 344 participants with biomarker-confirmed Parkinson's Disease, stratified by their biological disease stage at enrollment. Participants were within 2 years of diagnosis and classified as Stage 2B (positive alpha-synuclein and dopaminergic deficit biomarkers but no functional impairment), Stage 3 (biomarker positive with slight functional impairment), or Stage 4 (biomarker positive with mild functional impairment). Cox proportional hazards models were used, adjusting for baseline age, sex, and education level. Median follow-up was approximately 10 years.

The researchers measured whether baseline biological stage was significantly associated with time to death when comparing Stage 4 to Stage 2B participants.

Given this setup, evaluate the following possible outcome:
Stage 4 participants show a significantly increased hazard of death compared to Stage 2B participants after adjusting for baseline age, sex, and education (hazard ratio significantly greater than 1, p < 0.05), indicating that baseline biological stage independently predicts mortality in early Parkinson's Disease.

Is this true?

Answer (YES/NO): NO